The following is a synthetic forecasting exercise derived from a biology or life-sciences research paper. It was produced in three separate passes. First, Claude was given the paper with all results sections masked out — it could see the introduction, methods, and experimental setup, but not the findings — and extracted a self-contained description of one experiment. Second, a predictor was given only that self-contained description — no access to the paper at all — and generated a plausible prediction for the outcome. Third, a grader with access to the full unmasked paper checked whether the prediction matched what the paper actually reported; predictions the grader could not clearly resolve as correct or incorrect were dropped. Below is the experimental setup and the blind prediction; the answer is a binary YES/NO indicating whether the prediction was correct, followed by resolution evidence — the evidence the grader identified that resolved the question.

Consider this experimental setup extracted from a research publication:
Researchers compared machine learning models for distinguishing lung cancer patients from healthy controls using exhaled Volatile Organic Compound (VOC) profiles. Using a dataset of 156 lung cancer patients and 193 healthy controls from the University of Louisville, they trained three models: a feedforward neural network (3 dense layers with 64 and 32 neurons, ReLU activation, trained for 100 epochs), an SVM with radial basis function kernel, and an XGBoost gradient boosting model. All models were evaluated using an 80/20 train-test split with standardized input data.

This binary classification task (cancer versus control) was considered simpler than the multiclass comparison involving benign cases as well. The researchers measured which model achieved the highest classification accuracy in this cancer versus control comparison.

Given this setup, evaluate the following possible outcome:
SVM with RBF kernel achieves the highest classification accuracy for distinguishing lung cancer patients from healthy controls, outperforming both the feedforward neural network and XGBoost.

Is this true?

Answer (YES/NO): NO